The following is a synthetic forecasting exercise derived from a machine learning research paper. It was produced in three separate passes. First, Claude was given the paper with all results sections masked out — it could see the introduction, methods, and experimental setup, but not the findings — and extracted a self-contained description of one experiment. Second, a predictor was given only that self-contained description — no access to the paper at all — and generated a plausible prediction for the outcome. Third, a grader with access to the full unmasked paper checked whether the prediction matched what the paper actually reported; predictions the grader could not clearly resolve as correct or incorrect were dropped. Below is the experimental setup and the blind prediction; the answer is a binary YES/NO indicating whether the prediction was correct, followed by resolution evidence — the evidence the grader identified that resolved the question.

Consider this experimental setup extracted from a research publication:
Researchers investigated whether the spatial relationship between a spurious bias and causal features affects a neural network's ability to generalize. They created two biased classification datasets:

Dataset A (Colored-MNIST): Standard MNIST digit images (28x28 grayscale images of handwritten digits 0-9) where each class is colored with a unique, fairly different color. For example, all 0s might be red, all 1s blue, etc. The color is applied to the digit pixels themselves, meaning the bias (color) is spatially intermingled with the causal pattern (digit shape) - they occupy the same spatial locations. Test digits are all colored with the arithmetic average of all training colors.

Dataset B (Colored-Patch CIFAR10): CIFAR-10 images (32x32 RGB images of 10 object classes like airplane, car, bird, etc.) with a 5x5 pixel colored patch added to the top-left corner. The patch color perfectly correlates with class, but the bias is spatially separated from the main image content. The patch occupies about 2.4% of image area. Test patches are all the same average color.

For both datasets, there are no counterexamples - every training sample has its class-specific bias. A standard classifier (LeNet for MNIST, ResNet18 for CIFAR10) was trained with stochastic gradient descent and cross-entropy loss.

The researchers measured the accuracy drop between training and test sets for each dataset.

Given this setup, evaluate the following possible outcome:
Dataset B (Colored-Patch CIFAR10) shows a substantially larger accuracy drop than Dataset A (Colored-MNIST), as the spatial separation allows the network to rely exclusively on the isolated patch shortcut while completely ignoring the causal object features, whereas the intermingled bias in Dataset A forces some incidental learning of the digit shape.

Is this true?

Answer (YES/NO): YES